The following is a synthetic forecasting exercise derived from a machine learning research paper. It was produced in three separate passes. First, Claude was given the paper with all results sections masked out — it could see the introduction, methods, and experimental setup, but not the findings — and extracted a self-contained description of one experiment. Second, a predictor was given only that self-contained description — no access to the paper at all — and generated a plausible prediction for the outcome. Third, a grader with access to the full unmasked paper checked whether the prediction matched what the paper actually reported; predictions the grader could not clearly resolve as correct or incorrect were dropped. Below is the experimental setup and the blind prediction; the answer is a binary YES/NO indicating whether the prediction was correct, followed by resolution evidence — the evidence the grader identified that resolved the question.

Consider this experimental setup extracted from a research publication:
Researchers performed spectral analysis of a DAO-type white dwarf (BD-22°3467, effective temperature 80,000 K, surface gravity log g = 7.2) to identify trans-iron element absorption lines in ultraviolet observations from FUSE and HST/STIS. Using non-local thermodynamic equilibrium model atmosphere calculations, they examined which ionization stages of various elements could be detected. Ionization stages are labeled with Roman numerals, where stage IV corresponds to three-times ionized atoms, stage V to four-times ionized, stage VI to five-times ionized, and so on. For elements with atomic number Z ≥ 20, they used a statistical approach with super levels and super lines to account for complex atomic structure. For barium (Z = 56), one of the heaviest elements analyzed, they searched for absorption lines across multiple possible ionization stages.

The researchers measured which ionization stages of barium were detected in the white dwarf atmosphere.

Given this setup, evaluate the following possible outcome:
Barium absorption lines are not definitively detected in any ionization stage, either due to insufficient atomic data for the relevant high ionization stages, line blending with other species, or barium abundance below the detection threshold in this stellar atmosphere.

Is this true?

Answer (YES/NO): NO